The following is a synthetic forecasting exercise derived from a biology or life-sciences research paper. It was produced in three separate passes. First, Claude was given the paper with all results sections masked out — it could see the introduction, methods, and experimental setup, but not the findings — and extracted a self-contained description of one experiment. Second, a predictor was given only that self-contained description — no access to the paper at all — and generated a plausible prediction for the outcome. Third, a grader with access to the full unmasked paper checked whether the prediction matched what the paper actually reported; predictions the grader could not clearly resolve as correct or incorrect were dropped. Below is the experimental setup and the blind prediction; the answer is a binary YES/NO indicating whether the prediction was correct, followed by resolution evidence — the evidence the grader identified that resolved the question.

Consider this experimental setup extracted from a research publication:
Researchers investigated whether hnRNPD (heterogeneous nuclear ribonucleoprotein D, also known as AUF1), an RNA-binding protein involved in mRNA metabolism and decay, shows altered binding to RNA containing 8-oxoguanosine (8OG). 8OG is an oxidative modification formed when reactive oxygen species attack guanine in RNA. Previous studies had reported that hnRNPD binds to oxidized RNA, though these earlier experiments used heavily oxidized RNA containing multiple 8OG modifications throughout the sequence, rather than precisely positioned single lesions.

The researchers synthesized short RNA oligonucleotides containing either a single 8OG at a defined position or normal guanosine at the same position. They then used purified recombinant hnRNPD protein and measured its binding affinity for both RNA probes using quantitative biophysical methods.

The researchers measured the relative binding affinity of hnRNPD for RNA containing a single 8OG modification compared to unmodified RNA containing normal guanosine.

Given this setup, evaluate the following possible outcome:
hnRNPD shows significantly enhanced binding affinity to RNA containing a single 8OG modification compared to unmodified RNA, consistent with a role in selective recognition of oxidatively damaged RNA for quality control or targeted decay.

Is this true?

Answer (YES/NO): YES